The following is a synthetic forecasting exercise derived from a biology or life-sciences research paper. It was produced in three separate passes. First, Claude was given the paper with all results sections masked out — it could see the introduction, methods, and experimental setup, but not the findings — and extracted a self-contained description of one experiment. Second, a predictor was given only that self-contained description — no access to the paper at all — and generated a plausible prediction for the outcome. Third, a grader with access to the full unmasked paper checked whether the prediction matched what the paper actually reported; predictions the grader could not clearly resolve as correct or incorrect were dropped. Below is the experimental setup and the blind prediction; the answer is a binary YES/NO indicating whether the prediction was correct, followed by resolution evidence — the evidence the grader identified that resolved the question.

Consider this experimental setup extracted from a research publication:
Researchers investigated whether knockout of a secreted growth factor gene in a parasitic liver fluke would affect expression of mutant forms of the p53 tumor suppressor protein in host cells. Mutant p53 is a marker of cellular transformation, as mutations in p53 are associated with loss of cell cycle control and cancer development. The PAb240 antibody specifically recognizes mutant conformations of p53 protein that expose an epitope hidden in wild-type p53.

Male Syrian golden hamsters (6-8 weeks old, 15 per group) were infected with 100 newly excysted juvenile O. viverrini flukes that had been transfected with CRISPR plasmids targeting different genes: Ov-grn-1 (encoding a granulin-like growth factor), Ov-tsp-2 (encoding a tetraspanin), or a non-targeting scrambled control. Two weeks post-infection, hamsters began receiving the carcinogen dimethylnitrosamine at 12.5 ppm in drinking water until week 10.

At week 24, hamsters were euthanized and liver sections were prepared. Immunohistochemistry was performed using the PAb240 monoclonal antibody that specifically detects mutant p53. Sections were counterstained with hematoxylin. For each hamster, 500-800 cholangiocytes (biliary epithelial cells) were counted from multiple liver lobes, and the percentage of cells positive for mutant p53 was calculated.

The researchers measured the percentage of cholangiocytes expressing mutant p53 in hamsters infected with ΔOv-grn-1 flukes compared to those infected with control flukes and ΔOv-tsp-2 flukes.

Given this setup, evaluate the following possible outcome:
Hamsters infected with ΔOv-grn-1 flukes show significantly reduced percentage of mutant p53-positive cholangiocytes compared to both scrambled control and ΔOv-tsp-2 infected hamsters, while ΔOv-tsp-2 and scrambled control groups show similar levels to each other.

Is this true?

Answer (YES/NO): YES